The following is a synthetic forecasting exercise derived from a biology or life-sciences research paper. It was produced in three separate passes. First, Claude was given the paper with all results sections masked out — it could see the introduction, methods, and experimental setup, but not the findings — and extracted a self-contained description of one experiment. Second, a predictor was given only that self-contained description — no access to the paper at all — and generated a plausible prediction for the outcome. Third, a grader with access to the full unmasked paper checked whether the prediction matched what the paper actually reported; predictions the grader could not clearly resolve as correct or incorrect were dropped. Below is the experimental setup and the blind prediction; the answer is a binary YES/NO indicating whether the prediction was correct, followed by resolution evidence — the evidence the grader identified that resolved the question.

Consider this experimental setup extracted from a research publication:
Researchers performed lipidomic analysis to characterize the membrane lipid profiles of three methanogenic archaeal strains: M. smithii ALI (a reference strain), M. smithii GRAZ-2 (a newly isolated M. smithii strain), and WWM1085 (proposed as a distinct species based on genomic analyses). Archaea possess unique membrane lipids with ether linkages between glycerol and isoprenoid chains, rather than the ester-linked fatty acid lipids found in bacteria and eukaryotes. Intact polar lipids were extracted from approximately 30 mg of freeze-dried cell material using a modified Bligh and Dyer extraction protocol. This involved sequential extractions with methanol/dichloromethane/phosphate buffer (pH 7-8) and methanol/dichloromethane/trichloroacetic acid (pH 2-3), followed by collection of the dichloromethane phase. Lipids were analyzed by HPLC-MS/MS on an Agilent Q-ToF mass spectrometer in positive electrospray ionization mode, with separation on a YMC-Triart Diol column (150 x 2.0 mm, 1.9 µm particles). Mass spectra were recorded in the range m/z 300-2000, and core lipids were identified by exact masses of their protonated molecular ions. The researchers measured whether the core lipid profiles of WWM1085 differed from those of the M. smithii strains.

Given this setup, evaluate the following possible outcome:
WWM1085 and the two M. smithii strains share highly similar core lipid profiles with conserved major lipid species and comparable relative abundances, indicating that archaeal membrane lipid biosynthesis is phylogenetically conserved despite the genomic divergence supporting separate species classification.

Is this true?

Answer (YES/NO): NO